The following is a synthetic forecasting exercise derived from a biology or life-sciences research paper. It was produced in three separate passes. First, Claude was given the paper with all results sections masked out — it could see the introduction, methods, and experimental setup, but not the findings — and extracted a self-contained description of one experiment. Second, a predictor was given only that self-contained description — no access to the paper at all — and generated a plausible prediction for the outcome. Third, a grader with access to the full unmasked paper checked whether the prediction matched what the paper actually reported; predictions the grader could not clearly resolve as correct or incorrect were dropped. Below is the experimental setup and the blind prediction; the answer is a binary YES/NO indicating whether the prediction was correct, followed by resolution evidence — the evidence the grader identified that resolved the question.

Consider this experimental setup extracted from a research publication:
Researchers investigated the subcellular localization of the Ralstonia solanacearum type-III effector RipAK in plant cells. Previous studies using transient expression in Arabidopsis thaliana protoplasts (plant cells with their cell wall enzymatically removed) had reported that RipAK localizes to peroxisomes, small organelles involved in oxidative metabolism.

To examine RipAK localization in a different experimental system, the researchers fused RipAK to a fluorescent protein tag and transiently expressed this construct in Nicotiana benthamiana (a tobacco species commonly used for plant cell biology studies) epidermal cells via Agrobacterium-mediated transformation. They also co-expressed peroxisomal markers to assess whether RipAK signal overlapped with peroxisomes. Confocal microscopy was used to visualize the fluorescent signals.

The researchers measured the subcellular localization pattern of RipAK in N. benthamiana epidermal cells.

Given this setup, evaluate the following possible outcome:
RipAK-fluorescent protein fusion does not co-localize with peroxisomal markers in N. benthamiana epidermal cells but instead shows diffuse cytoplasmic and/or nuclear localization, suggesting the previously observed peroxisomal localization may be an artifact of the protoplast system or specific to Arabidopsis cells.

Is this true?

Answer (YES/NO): NO